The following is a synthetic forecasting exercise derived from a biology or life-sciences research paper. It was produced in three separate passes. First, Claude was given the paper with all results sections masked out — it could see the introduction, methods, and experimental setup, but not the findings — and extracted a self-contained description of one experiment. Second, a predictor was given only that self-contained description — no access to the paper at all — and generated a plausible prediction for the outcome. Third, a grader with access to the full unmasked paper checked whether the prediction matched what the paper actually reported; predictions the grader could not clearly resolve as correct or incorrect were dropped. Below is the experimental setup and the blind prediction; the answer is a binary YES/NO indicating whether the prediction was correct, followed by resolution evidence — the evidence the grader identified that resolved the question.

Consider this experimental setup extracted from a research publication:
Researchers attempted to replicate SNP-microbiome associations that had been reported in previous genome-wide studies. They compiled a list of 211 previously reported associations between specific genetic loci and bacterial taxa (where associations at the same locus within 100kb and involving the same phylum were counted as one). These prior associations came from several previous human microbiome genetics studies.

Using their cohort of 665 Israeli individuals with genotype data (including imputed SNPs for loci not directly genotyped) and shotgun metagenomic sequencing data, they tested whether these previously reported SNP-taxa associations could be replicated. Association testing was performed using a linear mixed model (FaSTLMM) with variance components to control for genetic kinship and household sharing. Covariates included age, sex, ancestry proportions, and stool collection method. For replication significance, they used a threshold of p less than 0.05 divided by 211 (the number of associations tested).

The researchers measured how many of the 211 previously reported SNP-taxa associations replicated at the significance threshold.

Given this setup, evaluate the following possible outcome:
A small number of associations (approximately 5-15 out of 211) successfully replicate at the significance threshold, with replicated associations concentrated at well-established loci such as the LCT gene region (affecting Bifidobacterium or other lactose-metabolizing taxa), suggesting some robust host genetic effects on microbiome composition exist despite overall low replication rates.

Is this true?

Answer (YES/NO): YES